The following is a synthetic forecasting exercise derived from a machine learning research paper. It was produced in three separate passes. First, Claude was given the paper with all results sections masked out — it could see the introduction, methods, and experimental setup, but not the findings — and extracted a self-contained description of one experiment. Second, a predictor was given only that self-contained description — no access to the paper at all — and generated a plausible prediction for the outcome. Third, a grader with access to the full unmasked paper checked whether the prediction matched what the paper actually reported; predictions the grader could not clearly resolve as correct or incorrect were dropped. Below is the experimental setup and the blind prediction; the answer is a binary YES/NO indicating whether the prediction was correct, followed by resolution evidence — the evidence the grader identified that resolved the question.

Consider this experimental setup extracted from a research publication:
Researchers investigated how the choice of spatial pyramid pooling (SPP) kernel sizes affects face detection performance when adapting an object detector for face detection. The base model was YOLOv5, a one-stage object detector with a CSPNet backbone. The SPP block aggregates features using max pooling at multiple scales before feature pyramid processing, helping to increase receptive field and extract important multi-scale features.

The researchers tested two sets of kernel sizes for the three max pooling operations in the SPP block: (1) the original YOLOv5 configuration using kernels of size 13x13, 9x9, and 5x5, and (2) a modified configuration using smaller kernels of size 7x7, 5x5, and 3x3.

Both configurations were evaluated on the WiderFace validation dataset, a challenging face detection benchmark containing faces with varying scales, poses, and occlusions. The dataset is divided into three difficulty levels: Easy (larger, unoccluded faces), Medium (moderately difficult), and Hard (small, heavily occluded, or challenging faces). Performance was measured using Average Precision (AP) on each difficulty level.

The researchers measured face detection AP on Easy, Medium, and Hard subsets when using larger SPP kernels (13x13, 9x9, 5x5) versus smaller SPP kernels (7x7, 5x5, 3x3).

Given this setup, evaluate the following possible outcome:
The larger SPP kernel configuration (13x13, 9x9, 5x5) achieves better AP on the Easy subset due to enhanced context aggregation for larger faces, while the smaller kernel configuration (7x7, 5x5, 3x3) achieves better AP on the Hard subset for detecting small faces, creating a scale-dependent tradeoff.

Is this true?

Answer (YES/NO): NO